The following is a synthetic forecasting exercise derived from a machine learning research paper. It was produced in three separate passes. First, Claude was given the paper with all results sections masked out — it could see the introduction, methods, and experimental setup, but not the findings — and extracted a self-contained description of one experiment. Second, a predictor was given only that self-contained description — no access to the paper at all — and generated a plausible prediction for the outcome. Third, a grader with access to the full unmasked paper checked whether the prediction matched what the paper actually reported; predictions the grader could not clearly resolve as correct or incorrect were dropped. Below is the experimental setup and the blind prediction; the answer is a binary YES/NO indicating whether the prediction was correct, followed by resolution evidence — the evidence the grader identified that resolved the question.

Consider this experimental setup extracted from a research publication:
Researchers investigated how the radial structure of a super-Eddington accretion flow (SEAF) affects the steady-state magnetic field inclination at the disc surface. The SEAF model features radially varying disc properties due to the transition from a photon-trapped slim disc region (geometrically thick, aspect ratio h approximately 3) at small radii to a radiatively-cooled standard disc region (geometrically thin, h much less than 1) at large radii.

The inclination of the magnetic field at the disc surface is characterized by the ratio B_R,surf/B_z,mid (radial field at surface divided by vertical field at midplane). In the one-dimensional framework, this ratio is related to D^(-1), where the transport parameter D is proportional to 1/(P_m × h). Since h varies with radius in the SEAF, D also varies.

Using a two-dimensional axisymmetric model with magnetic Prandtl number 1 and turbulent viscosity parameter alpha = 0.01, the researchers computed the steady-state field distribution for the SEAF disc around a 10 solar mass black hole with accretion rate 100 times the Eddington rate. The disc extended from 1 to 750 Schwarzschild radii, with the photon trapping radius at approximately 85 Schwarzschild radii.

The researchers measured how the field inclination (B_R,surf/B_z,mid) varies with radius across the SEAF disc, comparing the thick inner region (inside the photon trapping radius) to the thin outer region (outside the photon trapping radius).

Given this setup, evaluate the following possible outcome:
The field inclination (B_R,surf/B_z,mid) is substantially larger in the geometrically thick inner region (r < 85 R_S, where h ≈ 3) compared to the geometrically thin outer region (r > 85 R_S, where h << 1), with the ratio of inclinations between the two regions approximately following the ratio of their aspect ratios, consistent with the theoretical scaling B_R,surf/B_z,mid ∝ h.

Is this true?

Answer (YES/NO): NO